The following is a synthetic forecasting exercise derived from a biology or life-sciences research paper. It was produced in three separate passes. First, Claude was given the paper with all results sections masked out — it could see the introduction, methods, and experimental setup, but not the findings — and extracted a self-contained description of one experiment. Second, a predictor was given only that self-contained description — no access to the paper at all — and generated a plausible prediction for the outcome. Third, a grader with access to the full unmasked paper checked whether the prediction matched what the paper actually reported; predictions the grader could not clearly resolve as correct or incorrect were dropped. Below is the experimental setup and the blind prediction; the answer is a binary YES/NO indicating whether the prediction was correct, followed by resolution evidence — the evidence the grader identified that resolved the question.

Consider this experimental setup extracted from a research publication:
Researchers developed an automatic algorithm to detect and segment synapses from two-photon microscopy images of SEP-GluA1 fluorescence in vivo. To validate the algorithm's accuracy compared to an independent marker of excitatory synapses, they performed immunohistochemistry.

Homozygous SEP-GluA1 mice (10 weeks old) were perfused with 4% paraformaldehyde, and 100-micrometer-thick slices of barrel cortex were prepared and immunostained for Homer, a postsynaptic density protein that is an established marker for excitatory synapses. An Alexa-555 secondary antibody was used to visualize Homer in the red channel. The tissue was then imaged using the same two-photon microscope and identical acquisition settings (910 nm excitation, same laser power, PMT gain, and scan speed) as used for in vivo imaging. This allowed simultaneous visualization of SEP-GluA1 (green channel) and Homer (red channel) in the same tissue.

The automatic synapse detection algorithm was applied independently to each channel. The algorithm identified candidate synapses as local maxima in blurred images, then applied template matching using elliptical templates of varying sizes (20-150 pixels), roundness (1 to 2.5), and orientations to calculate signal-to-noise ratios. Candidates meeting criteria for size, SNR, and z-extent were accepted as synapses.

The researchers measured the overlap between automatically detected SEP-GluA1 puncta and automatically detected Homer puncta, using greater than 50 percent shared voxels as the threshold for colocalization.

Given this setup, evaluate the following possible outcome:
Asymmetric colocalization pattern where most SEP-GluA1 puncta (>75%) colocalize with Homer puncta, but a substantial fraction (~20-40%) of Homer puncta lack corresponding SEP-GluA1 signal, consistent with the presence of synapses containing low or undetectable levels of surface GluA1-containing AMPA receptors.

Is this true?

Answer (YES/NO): NO